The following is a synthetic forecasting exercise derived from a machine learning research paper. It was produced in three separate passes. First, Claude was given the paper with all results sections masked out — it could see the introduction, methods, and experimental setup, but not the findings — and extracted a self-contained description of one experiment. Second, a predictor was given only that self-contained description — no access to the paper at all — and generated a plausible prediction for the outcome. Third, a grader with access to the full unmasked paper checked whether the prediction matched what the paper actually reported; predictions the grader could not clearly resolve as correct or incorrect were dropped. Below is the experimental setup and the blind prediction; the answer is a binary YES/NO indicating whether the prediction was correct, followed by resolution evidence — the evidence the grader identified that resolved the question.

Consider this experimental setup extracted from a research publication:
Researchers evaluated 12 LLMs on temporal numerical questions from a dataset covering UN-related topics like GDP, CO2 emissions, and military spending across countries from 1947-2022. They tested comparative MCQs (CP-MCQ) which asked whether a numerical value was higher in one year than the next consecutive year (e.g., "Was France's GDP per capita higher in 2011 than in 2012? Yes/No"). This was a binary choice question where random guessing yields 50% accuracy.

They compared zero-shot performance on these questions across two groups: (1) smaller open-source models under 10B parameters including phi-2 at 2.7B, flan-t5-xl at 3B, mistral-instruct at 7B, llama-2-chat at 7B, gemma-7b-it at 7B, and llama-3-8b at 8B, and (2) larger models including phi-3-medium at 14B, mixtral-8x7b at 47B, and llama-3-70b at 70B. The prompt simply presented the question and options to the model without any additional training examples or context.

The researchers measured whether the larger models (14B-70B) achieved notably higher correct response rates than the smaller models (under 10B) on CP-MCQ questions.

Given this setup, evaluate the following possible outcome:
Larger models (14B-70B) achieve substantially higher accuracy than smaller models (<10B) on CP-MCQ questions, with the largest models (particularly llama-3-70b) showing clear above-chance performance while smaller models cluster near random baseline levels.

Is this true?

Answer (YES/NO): NO